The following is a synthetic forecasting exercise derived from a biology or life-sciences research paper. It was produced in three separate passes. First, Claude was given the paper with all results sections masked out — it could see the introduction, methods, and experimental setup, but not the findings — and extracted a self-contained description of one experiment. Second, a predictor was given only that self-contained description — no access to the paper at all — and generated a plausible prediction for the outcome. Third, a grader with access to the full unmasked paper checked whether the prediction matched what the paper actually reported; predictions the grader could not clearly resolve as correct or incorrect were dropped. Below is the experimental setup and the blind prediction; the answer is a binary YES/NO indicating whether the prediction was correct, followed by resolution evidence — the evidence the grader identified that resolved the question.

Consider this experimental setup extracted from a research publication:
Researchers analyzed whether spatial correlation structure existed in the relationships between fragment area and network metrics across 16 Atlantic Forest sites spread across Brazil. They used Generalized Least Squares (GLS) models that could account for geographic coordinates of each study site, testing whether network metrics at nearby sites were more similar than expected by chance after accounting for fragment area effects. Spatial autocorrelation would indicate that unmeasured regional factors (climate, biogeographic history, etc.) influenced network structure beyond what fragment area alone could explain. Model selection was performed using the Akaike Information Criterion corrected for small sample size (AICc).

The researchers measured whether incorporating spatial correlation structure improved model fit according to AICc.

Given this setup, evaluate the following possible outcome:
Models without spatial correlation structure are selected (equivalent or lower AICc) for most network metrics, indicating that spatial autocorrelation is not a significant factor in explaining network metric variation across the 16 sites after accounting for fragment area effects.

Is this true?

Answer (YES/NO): YES